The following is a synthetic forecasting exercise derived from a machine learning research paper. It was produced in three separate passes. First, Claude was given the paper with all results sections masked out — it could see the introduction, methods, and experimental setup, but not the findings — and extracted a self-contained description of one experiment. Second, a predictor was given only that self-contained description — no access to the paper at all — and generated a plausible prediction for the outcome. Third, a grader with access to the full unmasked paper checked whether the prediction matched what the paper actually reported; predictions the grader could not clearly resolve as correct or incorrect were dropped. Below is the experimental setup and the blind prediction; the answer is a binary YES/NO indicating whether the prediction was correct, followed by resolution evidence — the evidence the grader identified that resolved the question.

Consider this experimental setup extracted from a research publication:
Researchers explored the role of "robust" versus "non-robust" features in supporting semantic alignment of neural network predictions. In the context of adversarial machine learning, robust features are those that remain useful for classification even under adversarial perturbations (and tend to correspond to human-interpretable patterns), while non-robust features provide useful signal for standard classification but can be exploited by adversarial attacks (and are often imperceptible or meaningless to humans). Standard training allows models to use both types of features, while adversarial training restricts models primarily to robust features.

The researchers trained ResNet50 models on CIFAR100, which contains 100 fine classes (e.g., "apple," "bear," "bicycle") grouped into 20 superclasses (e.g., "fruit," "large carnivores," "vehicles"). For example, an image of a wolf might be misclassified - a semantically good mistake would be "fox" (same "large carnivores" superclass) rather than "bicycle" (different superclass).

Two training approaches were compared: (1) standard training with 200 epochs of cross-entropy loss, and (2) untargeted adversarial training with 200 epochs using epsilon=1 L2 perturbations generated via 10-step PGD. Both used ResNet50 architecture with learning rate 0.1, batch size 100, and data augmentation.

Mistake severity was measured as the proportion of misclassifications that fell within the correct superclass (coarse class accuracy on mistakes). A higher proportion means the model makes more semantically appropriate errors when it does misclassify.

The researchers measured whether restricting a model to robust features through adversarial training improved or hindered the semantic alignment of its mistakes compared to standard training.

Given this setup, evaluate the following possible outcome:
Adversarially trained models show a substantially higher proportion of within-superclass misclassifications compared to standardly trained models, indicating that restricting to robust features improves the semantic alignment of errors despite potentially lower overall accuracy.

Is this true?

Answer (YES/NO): NO